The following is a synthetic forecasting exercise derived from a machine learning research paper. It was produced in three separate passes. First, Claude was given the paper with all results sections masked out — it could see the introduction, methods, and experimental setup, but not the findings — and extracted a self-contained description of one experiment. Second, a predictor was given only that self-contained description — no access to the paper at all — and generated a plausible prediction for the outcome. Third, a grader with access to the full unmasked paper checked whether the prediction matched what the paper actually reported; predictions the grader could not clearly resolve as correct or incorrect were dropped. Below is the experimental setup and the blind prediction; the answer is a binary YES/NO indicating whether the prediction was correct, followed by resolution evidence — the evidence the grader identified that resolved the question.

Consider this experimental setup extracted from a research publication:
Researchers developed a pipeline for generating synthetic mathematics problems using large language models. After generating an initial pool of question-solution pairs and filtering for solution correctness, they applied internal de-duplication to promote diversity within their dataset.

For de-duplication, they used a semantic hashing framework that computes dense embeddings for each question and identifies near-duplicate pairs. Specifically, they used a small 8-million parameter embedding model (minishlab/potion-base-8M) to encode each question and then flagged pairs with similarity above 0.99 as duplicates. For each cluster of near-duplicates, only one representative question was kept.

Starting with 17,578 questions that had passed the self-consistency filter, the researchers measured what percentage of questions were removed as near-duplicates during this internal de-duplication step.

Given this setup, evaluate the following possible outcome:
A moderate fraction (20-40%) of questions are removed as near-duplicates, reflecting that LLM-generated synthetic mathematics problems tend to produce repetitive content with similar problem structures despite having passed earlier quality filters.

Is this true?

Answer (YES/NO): NO